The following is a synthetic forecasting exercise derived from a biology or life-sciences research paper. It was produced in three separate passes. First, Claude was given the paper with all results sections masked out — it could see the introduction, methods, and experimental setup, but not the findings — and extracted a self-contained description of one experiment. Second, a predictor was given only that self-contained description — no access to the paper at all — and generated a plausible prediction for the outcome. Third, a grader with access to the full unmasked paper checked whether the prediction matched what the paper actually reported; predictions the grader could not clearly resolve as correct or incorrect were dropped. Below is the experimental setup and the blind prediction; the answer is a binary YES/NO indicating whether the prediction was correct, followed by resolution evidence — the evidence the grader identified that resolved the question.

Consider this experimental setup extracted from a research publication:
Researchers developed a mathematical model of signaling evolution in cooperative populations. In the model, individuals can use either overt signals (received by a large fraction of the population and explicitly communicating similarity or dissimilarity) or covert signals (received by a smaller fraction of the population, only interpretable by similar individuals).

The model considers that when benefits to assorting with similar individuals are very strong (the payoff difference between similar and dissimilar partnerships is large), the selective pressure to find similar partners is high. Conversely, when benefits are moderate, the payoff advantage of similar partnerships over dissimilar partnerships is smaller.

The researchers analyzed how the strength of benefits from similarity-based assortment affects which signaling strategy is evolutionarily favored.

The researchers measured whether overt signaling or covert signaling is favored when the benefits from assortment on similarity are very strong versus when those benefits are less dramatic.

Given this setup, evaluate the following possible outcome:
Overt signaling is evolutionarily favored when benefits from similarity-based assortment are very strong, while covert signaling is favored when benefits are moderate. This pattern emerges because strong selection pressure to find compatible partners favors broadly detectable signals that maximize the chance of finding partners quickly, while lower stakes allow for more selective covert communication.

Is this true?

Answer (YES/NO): YES